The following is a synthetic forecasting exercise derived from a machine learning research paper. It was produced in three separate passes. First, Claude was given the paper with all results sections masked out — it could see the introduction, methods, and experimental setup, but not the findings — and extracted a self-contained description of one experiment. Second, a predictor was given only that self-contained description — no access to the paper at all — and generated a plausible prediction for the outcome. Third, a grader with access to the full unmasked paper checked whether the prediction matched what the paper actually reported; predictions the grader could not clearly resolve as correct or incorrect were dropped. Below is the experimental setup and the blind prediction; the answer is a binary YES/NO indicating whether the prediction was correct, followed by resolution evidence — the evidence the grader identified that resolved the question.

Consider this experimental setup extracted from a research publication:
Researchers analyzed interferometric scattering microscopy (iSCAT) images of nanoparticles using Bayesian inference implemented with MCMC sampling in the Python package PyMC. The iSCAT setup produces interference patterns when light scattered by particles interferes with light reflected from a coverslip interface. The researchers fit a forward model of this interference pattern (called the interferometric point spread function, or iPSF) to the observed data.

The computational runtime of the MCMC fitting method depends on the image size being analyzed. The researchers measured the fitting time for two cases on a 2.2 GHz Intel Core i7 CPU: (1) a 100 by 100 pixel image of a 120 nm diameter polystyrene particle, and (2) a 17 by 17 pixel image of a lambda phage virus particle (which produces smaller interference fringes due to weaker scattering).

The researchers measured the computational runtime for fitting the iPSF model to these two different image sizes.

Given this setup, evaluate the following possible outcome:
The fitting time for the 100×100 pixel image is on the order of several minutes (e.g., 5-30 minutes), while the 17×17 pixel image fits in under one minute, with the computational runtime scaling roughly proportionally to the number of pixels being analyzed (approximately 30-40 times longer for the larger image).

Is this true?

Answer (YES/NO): NO